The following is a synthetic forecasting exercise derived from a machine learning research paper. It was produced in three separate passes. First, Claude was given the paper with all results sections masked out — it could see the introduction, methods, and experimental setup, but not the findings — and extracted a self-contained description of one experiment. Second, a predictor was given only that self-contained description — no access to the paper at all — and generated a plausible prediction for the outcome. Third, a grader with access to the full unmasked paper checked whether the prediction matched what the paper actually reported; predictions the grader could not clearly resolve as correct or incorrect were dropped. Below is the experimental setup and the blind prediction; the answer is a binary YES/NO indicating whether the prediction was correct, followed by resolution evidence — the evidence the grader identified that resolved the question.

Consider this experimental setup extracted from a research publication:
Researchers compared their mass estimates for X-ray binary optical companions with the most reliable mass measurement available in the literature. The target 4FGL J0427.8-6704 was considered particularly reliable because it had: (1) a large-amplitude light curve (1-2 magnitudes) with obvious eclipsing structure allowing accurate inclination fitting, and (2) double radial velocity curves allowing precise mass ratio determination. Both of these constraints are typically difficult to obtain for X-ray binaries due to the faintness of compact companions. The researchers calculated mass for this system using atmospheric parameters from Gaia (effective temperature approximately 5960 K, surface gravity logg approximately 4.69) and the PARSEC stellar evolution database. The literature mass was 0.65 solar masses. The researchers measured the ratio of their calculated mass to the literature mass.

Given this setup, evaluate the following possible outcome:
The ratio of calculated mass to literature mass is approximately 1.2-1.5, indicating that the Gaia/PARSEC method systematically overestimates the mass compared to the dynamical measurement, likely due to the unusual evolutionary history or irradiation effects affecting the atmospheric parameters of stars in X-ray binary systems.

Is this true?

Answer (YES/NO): YES